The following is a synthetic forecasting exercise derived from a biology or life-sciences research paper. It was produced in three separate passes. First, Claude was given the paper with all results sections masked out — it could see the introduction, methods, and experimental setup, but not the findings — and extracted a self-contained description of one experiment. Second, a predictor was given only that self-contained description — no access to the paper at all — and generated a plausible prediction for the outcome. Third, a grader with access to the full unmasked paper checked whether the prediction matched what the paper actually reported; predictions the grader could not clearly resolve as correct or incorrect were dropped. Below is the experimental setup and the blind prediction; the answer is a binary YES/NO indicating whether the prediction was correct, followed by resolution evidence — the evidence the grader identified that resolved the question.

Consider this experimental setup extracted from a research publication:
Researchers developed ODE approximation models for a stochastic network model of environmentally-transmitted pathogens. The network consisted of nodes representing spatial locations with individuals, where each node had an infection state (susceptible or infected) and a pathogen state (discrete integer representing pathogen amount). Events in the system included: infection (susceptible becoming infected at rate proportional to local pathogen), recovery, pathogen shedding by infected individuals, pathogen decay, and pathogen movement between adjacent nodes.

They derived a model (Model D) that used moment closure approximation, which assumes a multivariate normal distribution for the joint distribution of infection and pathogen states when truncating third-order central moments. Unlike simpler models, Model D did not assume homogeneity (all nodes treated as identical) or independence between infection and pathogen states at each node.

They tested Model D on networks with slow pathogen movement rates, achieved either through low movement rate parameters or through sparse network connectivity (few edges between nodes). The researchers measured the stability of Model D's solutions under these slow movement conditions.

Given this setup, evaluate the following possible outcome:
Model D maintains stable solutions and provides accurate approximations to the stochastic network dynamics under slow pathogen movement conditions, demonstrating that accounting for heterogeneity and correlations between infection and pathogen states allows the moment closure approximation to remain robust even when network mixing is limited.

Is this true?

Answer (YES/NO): NO